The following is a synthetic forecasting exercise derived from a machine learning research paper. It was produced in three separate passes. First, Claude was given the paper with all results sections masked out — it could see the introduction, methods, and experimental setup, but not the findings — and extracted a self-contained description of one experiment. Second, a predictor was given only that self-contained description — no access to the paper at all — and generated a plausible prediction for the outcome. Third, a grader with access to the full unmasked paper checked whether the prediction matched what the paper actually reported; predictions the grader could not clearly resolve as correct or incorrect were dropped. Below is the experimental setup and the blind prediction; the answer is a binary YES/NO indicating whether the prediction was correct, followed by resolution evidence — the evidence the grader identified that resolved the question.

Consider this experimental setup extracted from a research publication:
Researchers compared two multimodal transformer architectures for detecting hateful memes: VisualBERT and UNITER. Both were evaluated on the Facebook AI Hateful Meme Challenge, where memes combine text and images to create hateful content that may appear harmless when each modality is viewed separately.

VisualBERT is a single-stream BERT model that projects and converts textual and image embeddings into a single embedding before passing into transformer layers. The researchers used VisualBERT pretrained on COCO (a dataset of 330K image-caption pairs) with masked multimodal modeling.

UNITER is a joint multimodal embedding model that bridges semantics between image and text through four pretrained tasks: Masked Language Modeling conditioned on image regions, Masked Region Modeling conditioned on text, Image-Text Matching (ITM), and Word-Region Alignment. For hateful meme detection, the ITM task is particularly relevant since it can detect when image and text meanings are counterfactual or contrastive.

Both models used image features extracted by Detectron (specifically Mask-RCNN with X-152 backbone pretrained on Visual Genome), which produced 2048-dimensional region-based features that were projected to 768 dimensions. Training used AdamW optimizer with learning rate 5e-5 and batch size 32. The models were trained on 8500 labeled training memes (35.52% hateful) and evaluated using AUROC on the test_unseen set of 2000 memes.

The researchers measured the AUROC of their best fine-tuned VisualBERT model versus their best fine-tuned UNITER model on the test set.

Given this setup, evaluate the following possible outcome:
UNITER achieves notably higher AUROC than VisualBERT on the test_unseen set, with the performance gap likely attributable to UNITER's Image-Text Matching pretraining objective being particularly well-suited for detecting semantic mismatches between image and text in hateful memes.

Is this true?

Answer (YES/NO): YES